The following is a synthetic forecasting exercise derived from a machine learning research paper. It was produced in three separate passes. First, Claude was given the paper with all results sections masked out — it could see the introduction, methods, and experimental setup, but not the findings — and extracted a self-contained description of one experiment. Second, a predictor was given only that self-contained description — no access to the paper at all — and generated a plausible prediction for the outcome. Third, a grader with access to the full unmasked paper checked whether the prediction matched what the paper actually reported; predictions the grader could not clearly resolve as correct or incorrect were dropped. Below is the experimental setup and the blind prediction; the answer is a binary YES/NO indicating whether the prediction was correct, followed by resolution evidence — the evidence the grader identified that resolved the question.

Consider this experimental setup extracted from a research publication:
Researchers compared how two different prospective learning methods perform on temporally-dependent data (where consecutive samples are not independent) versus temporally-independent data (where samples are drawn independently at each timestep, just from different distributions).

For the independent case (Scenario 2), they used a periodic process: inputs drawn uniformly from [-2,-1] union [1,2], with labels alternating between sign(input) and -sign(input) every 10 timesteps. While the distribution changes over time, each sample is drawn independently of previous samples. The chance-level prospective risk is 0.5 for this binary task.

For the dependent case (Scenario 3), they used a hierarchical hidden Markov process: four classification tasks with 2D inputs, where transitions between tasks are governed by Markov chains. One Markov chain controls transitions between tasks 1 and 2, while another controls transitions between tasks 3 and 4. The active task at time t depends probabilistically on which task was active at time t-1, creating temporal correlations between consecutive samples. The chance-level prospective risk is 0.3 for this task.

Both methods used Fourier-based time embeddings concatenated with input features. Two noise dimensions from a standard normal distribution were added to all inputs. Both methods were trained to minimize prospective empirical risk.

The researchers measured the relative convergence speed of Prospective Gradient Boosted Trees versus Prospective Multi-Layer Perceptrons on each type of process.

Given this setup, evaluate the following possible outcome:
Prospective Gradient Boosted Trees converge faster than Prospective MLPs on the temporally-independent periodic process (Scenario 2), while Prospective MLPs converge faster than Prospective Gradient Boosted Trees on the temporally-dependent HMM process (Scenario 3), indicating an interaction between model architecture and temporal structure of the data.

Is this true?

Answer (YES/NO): NO